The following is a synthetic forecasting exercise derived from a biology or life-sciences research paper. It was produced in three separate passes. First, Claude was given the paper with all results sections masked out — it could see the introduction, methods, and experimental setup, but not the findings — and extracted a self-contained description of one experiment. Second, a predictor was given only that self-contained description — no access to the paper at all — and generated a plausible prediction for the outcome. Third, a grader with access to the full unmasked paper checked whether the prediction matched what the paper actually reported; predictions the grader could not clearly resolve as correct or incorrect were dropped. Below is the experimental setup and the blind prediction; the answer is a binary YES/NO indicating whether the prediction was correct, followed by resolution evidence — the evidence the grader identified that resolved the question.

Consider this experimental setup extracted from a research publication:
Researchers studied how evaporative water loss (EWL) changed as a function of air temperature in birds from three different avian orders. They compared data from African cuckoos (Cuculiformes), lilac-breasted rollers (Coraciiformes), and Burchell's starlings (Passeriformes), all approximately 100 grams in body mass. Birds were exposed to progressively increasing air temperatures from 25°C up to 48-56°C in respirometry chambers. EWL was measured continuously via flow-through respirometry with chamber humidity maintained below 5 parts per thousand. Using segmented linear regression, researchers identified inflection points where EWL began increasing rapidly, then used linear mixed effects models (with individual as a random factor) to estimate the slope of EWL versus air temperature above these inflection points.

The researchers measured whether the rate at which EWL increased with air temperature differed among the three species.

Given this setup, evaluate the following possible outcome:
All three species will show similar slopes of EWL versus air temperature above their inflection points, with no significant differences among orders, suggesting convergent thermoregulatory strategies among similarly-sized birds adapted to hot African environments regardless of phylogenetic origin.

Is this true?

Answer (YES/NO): NO